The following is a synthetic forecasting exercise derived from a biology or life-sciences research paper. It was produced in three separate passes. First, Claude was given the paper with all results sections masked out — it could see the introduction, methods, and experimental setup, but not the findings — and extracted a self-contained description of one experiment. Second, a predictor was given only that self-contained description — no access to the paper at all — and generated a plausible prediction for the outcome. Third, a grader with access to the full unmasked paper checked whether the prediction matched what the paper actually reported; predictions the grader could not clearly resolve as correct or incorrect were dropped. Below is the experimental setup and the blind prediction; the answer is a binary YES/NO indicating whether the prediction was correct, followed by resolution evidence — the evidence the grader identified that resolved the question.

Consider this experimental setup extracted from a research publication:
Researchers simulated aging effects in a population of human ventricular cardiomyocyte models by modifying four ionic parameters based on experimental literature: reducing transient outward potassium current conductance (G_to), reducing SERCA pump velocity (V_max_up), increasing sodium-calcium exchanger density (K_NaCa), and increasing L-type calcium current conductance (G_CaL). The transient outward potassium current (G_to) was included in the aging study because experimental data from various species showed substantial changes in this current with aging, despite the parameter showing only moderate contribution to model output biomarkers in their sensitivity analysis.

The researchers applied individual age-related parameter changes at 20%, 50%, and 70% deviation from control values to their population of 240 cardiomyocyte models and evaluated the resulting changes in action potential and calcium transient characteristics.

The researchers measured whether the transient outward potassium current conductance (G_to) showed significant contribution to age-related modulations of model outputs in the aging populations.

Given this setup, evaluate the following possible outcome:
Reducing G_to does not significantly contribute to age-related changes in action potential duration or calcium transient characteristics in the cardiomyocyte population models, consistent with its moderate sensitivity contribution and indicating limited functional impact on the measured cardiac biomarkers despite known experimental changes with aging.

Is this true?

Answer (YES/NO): YES